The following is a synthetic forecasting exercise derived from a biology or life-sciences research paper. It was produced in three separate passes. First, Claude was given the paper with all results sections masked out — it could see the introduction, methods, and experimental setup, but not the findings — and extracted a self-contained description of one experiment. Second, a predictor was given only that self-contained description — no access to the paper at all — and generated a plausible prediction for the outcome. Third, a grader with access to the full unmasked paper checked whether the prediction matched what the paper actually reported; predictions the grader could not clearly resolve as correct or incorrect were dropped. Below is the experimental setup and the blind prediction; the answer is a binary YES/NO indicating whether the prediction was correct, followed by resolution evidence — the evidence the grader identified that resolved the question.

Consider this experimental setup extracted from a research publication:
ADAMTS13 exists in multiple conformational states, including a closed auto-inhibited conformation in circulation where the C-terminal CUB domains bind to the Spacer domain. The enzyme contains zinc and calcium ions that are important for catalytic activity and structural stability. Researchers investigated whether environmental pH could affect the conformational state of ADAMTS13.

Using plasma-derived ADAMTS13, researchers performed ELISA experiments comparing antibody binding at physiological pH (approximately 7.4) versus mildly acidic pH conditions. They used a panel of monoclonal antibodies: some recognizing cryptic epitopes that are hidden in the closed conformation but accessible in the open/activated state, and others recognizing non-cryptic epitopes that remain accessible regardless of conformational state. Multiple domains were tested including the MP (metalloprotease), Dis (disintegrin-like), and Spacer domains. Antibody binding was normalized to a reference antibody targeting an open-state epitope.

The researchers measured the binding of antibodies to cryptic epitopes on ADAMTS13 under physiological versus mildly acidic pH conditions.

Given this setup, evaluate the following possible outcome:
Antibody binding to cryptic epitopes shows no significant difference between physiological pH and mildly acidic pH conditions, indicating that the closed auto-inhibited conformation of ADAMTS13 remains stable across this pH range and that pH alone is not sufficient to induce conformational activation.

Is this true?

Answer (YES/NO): NO